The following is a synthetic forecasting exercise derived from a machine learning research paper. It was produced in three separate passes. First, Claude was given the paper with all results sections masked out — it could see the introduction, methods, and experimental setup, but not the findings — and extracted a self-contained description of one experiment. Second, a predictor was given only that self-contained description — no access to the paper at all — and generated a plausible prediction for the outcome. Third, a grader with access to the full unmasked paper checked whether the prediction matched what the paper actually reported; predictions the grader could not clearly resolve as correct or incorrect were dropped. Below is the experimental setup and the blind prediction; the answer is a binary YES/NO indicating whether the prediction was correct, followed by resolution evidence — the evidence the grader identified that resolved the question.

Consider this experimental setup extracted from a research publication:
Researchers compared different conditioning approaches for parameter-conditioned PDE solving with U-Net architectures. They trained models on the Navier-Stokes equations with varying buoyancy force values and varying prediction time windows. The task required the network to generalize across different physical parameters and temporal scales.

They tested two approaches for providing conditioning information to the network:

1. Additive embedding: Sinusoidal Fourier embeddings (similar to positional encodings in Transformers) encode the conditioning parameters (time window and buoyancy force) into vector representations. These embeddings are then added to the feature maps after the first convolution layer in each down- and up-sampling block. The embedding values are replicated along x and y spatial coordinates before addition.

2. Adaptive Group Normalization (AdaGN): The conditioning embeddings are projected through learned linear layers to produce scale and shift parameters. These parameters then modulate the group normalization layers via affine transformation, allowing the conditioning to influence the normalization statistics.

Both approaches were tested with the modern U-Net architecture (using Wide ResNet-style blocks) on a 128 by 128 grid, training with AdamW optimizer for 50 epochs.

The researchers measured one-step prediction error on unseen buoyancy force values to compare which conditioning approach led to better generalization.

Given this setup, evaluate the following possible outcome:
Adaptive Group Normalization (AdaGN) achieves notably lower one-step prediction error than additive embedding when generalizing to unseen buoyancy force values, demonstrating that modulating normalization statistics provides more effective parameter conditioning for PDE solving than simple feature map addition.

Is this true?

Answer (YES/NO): NO